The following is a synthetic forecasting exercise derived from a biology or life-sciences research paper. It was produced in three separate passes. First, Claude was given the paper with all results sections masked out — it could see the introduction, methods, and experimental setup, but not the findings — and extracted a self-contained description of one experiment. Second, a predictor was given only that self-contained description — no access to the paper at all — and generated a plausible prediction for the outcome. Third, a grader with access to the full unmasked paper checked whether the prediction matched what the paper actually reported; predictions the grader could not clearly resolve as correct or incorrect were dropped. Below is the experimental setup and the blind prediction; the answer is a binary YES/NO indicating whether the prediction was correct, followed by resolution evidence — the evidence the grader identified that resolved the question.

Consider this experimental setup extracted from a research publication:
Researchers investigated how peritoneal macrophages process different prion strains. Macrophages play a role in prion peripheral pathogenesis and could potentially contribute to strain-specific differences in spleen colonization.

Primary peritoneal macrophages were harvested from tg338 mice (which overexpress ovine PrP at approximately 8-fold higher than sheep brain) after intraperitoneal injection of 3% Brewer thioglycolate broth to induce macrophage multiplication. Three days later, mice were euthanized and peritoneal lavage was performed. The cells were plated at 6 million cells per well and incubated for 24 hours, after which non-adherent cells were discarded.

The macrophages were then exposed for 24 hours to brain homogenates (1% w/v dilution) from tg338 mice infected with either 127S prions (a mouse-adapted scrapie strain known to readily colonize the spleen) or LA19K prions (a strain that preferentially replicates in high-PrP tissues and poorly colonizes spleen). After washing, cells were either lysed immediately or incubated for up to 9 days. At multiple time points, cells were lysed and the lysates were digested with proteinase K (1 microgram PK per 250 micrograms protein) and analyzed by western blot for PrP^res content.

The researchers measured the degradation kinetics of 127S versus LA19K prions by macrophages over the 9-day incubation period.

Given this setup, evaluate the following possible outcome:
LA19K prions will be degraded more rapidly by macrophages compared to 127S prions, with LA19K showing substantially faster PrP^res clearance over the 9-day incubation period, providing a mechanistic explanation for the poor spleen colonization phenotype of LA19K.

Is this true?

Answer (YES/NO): NO